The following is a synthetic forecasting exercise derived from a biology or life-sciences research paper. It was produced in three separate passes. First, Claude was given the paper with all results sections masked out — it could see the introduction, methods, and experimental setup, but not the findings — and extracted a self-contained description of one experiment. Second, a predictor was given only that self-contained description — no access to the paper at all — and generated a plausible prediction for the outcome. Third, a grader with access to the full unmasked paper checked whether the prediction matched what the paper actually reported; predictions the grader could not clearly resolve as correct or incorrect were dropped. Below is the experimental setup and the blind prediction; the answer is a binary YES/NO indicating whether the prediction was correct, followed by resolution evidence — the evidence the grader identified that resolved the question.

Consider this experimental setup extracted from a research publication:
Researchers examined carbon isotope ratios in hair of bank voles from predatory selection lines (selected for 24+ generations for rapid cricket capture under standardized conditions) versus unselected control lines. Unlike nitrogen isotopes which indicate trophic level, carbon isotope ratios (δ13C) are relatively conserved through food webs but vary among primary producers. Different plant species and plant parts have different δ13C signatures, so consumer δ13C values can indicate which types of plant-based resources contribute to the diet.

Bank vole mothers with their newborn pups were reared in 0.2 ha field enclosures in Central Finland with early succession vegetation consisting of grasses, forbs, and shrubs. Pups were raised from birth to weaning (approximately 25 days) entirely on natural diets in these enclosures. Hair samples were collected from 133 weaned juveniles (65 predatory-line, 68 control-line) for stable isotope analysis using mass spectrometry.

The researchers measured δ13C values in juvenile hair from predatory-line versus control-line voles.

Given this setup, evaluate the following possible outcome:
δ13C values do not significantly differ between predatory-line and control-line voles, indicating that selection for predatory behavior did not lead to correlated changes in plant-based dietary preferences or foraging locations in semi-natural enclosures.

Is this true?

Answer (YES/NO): NO